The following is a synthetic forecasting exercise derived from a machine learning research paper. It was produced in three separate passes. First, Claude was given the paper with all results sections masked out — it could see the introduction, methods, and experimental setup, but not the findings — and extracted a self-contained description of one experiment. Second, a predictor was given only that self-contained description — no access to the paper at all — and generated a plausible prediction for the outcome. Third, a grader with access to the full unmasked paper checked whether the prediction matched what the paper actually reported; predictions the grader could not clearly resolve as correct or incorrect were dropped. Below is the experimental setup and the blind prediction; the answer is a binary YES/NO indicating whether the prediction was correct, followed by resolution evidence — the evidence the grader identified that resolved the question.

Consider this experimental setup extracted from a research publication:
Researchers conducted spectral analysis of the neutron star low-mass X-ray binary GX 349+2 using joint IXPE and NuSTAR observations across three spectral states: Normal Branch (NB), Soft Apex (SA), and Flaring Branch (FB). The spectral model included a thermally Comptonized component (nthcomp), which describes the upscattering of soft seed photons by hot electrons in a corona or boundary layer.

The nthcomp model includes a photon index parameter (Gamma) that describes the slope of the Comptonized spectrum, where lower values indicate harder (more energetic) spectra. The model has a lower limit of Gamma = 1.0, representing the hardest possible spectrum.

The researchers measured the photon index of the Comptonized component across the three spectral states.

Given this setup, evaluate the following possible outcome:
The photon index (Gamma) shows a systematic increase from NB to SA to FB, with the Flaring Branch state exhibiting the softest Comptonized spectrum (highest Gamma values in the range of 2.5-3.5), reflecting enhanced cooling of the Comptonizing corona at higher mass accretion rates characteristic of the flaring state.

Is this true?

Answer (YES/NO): NO